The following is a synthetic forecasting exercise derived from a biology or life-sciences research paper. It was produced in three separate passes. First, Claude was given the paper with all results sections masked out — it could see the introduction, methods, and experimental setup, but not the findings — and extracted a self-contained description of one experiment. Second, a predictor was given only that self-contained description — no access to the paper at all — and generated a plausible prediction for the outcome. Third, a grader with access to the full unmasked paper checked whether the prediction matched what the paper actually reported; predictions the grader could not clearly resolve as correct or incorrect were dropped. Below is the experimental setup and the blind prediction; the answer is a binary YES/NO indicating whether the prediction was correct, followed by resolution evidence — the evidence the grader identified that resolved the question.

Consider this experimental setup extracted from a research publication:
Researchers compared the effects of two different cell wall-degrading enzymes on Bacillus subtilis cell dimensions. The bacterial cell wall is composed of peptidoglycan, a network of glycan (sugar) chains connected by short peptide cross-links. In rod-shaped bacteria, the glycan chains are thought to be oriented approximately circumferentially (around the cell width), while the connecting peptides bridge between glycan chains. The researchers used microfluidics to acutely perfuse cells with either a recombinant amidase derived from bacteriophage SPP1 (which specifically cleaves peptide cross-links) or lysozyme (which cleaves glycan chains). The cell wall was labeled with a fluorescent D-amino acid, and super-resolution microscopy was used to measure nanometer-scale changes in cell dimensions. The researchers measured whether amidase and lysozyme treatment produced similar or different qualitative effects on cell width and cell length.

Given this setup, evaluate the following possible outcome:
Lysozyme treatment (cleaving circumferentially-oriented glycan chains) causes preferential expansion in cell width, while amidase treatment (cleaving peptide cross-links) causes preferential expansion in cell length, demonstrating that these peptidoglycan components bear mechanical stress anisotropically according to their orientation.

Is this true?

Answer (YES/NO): NO